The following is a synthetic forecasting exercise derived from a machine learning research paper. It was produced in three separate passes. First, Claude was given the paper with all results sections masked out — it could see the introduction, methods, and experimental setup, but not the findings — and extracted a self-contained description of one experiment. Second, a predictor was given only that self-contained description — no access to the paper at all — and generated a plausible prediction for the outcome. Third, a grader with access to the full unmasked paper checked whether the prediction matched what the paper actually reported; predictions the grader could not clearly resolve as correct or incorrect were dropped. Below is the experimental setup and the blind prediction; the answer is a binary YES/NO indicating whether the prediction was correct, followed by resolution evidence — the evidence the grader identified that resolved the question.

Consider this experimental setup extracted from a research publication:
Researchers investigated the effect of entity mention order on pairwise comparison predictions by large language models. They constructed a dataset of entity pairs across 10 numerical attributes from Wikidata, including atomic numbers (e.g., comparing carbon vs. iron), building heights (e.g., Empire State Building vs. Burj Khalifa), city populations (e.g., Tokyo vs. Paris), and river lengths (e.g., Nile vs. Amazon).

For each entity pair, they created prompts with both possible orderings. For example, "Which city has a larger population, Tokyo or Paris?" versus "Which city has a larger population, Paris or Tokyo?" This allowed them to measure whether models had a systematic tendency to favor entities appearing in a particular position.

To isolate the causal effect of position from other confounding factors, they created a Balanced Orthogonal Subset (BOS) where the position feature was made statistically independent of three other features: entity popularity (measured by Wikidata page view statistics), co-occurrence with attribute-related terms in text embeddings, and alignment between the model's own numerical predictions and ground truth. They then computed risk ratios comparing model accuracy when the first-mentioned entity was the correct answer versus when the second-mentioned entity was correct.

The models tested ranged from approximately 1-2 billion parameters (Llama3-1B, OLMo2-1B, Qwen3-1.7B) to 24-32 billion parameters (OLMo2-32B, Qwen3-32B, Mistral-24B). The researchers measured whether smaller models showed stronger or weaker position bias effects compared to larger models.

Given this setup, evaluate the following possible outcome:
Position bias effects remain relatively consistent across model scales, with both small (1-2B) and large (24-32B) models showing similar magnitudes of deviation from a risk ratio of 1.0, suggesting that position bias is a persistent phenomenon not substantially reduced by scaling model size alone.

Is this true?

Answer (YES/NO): NO